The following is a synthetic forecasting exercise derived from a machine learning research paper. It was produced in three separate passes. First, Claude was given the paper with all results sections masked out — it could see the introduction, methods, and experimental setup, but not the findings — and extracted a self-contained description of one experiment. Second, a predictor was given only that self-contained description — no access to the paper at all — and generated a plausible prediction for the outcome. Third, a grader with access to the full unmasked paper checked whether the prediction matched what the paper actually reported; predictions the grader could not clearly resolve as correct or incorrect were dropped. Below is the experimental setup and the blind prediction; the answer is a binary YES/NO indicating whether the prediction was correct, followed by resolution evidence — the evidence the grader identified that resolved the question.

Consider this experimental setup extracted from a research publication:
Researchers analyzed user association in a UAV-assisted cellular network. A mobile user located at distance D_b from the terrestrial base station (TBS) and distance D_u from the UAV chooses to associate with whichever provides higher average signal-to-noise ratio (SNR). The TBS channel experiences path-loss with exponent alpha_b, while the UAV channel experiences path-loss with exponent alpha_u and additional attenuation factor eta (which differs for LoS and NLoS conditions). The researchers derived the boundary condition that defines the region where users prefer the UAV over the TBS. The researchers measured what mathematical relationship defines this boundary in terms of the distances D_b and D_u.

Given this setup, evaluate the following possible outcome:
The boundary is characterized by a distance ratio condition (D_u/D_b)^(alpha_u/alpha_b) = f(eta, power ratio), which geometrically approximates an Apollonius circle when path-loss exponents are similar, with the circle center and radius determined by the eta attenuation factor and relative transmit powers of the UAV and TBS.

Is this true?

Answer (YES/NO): NO